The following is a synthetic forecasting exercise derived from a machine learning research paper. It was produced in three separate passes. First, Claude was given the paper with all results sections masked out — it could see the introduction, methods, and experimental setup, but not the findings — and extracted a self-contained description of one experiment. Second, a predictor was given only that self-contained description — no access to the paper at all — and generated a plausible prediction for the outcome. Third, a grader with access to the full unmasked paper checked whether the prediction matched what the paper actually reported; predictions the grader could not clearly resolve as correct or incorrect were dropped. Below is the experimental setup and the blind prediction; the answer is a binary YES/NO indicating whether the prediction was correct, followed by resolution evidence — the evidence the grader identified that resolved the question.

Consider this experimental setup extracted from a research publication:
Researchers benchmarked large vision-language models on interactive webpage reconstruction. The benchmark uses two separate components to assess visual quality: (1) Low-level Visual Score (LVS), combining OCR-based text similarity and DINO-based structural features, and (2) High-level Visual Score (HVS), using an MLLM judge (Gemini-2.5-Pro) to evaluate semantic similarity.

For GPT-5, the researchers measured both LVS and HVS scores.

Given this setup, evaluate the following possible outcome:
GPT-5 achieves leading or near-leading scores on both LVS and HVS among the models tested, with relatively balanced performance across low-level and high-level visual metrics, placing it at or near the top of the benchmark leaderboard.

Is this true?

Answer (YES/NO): YES